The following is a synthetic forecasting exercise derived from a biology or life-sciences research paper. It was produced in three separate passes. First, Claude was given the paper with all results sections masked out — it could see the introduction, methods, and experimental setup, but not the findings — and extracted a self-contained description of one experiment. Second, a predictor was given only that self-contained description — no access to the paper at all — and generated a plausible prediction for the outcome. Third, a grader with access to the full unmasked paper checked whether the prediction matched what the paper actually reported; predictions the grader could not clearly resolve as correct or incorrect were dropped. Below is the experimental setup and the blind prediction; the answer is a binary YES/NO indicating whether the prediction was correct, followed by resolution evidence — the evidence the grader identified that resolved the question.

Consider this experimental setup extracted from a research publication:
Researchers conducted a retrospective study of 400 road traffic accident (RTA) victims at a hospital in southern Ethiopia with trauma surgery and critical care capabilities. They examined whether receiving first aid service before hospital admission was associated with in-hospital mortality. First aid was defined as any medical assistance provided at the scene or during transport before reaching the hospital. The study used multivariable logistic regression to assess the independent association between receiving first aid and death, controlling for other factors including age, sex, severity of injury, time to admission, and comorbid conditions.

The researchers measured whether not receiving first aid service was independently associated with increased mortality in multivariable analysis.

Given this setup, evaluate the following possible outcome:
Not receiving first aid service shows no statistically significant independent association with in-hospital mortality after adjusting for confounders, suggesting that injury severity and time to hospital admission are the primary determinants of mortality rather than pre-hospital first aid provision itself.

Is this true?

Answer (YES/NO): NO